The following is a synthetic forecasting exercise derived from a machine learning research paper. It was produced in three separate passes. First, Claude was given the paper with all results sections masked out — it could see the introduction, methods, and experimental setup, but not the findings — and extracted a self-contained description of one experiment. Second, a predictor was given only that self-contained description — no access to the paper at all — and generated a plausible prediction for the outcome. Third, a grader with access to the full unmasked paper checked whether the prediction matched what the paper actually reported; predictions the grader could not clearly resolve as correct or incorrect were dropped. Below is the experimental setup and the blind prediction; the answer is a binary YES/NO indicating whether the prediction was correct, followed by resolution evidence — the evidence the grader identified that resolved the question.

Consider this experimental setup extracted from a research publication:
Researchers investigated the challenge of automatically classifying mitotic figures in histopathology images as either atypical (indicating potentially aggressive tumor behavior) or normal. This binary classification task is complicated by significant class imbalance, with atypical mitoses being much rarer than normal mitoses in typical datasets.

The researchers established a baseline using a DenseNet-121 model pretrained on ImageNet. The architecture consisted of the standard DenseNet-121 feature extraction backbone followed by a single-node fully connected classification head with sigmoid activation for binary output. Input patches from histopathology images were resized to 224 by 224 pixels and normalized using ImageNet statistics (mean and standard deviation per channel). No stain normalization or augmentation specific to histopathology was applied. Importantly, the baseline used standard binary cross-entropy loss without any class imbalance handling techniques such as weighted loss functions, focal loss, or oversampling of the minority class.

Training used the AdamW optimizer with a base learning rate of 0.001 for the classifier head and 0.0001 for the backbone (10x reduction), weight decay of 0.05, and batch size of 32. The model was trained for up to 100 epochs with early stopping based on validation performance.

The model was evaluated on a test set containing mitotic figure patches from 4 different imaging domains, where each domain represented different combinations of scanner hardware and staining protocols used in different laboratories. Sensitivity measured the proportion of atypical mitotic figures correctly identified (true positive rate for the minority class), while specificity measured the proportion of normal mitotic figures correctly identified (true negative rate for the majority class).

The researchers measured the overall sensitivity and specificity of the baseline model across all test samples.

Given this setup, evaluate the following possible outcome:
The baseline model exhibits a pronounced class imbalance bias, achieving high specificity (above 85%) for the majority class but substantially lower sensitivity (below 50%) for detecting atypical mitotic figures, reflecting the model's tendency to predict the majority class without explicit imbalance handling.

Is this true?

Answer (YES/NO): NO